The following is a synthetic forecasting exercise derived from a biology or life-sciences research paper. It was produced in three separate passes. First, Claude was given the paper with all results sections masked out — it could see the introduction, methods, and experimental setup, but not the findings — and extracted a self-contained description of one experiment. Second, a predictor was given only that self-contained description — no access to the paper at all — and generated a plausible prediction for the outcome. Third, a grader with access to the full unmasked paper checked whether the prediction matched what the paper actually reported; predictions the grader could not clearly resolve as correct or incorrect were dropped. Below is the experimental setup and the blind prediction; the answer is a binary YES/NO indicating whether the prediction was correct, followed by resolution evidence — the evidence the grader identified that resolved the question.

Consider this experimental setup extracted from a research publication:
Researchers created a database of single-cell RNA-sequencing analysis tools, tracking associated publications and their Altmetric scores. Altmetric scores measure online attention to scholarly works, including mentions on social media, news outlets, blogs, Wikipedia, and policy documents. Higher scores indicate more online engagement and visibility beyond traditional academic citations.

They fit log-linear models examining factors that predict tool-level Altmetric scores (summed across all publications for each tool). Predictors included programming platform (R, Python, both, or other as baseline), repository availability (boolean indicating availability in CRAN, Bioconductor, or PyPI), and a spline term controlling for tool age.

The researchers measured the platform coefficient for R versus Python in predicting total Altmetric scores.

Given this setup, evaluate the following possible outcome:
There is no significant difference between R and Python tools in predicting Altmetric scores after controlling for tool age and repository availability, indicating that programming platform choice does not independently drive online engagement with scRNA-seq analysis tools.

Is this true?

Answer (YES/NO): YES